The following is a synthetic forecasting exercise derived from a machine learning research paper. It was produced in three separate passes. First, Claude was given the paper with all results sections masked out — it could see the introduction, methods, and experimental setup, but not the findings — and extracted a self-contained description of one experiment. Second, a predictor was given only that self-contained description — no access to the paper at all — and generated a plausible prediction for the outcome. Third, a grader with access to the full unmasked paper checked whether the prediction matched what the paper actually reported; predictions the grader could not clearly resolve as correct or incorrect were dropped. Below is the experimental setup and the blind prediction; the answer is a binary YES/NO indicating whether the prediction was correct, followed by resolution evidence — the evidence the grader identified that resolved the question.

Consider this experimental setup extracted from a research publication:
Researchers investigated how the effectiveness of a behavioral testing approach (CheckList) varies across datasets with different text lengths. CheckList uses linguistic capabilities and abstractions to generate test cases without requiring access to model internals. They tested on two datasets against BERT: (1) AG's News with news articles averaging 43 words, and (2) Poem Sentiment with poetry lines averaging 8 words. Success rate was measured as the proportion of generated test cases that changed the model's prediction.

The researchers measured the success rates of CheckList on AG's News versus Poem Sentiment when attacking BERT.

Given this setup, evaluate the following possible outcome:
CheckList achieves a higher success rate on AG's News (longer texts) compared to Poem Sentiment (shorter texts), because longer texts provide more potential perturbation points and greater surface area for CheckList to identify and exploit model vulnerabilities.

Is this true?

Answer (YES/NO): YES